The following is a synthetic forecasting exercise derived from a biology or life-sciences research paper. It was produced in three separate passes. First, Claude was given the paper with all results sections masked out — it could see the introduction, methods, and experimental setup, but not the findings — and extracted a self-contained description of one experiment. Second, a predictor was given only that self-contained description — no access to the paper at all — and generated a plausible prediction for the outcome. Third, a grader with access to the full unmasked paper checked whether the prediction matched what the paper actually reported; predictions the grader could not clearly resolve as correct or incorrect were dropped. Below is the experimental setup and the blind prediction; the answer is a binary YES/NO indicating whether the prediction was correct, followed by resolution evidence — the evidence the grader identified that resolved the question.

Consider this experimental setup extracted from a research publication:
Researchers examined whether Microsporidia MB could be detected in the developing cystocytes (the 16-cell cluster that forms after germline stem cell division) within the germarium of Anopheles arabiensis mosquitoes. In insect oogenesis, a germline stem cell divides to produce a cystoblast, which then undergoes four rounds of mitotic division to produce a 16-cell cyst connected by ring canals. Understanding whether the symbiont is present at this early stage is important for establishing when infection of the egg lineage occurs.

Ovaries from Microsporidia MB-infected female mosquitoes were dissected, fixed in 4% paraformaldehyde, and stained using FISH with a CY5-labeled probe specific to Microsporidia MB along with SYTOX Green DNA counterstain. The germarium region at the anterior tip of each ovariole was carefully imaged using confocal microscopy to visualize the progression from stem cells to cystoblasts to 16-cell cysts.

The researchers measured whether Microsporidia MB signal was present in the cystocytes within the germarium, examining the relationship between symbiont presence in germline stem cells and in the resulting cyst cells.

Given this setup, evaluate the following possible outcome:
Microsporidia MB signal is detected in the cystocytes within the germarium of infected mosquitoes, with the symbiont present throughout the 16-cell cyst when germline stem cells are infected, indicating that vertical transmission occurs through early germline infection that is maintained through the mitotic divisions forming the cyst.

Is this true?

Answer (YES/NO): YES